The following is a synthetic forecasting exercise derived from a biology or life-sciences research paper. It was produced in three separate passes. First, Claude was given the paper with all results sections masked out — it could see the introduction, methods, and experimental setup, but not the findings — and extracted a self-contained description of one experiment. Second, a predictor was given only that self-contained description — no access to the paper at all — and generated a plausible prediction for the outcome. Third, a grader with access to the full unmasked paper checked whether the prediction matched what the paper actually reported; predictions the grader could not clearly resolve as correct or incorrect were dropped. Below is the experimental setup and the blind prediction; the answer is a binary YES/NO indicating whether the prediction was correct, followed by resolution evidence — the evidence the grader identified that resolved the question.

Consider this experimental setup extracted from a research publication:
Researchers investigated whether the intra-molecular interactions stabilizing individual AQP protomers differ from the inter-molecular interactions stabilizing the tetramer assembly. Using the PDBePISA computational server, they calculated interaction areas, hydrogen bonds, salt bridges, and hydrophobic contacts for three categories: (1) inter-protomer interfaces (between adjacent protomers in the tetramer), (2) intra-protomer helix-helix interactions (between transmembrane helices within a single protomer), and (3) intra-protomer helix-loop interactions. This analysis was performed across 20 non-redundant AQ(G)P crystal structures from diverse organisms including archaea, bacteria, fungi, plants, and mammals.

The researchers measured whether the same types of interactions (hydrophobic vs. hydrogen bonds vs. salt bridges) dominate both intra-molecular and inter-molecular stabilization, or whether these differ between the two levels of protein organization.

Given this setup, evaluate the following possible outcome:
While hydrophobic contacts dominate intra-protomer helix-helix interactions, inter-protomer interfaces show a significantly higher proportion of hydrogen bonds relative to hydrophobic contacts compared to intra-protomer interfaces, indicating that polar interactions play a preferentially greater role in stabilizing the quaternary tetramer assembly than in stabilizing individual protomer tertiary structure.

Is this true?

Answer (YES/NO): NO